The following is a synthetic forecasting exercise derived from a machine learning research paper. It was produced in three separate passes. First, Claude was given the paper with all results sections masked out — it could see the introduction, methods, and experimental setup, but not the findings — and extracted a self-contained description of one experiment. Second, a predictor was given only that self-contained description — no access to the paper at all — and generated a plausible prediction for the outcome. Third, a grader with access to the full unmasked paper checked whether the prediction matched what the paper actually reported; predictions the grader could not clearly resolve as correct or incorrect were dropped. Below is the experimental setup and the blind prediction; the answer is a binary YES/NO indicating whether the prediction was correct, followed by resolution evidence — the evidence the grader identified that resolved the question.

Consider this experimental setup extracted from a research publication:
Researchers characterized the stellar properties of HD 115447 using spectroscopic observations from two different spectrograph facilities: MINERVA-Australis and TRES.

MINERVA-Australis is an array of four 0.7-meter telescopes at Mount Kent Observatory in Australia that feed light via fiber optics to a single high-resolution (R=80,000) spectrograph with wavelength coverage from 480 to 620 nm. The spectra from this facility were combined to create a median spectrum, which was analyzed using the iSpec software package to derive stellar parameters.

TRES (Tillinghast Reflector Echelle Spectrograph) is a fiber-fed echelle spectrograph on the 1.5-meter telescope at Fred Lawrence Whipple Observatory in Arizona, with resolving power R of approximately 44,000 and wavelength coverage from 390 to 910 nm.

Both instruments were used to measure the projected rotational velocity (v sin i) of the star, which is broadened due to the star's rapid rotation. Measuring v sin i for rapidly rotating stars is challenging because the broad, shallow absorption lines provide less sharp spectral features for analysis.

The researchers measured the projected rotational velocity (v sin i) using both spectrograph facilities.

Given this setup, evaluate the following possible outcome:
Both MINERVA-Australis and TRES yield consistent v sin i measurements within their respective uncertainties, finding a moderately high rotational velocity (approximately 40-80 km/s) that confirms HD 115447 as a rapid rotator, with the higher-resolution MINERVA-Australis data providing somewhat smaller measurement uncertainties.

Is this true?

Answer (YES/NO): NO